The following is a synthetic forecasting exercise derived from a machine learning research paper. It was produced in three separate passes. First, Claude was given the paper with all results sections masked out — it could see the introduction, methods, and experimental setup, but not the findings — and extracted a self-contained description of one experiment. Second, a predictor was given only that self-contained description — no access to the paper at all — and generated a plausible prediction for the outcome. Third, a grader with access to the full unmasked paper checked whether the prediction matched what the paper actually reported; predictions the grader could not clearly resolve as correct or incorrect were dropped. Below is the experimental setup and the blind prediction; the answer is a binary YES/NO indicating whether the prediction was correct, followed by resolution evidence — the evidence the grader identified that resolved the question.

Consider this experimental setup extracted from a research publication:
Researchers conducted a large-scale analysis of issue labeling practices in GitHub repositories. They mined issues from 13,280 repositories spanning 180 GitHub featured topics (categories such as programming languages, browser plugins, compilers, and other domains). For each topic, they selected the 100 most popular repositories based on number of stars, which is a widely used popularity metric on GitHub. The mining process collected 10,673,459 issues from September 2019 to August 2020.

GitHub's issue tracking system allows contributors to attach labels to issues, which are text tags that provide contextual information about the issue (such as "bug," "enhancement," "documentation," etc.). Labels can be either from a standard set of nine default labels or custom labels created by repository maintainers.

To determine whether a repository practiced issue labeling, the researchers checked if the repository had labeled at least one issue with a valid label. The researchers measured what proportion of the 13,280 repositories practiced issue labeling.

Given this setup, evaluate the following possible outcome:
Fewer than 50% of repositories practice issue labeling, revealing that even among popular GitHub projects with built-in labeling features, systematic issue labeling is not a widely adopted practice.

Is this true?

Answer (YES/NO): NO